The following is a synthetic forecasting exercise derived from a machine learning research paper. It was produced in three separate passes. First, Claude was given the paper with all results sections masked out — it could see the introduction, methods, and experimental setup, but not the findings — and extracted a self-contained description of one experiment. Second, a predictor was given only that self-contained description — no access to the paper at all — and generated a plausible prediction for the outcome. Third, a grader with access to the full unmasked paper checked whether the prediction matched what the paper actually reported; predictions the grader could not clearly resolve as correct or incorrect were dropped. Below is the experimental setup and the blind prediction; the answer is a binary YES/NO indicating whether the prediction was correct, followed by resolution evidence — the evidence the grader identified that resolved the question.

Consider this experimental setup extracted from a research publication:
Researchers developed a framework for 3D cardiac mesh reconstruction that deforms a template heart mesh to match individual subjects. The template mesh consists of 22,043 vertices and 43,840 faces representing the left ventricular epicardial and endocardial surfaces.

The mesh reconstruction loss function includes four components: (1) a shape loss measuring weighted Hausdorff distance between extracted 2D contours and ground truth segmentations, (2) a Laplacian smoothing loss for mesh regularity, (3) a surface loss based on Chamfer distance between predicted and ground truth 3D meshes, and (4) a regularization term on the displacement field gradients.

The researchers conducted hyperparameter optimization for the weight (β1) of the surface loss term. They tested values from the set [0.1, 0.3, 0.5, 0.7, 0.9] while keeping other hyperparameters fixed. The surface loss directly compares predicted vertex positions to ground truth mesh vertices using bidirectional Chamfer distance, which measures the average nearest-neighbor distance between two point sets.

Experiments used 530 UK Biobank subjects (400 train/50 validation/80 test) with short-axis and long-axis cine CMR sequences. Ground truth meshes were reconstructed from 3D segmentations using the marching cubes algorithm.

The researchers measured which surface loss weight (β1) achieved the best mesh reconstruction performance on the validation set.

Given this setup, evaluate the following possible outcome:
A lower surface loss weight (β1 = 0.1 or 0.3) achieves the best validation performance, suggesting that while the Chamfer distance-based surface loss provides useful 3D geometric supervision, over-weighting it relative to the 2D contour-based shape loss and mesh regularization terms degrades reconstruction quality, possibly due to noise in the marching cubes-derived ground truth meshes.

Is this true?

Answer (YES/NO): NO